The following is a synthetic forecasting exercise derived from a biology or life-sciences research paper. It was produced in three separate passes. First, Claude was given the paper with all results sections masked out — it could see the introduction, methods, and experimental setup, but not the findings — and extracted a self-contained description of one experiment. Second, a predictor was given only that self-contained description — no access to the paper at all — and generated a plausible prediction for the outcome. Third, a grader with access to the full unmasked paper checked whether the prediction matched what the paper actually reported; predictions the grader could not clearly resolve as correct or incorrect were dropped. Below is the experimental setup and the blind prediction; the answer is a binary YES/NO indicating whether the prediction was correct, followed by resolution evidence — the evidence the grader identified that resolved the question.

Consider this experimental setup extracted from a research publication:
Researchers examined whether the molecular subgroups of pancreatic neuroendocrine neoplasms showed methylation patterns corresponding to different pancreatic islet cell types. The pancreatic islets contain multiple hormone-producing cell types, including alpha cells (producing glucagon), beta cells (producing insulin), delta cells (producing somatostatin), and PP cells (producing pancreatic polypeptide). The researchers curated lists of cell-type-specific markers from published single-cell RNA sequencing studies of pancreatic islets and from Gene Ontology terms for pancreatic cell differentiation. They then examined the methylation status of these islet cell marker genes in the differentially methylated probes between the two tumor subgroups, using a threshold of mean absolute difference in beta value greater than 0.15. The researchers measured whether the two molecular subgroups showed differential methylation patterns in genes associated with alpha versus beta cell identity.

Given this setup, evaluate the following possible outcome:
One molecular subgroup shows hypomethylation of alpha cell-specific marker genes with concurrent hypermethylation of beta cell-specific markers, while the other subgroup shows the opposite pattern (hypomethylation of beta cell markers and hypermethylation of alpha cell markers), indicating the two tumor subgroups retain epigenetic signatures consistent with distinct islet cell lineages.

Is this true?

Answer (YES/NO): YES